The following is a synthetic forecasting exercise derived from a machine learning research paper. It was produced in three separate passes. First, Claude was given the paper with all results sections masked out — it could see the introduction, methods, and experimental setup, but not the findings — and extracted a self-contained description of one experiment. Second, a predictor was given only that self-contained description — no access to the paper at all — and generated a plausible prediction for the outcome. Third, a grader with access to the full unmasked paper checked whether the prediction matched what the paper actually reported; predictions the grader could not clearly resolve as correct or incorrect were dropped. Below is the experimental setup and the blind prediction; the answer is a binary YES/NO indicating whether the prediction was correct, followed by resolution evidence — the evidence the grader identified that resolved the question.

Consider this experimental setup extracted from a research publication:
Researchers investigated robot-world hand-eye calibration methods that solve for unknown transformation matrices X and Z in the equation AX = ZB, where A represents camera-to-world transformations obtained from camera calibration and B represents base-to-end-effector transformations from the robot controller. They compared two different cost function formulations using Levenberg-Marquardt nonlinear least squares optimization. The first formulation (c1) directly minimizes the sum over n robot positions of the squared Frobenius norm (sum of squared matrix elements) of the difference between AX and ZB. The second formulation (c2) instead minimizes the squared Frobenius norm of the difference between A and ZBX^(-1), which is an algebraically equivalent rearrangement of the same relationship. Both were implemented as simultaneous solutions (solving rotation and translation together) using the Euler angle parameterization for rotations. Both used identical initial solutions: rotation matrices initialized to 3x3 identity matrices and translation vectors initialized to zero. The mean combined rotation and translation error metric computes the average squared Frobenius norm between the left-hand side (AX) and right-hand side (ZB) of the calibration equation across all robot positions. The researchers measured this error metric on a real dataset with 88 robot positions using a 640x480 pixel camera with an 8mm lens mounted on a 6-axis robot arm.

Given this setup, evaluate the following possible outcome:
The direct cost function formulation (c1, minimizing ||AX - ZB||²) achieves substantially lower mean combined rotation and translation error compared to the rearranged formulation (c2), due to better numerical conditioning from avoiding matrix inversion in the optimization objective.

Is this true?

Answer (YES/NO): NO